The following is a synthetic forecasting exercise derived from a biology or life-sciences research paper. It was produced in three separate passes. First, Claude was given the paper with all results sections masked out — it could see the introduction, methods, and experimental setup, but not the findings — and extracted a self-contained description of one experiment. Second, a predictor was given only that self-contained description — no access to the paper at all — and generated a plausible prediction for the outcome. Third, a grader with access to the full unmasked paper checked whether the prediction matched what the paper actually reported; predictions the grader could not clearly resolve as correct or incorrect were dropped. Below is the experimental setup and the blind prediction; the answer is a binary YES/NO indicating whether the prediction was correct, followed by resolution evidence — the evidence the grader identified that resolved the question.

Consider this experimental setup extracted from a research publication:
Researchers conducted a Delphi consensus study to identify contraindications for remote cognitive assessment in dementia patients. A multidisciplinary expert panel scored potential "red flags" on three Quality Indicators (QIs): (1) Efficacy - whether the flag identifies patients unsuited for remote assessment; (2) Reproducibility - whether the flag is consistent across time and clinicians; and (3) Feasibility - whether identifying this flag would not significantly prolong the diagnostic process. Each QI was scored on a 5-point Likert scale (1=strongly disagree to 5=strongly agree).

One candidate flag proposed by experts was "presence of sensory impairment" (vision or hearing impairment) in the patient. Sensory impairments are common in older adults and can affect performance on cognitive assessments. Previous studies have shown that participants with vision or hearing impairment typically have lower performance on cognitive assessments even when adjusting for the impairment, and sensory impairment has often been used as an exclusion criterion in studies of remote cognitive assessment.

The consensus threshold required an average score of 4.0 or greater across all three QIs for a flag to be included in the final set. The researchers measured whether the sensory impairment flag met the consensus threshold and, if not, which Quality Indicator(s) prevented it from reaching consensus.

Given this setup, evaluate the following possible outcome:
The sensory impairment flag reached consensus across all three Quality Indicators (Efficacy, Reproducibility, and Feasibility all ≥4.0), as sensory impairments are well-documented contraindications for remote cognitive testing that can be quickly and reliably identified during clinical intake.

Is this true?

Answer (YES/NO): NO